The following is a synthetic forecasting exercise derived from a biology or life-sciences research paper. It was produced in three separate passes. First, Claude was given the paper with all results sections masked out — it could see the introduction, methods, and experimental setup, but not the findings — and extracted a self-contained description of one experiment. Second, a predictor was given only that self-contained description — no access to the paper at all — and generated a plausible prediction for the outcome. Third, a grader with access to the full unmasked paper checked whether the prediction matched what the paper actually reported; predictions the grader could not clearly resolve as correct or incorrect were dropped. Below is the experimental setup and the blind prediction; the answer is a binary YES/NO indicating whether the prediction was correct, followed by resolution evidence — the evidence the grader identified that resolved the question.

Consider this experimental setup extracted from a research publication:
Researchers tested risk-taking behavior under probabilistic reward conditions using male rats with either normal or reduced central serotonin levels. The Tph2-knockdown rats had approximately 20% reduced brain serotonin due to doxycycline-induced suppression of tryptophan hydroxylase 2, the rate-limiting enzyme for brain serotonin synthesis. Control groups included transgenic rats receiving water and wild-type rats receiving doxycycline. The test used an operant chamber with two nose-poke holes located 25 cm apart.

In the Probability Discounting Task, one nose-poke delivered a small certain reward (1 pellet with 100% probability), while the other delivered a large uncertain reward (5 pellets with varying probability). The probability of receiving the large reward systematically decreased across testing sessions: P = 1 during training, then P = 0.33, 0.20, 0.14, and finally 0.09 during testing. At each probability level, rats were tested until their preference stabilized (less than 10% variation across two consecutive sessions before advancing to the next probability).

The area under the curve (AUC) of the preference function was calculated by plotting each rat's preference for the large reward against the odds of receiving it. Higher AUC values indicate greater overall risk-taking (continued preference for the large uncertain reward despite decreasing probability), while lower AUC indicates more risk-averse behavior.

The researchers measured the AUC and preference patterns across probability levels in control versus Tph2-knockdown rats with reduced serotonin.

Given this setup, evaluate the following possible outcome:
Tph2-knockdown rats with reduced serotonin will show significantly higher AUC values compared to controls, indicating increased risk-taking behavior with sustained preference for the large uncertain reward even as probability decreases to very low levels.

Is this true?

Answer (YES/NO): NO